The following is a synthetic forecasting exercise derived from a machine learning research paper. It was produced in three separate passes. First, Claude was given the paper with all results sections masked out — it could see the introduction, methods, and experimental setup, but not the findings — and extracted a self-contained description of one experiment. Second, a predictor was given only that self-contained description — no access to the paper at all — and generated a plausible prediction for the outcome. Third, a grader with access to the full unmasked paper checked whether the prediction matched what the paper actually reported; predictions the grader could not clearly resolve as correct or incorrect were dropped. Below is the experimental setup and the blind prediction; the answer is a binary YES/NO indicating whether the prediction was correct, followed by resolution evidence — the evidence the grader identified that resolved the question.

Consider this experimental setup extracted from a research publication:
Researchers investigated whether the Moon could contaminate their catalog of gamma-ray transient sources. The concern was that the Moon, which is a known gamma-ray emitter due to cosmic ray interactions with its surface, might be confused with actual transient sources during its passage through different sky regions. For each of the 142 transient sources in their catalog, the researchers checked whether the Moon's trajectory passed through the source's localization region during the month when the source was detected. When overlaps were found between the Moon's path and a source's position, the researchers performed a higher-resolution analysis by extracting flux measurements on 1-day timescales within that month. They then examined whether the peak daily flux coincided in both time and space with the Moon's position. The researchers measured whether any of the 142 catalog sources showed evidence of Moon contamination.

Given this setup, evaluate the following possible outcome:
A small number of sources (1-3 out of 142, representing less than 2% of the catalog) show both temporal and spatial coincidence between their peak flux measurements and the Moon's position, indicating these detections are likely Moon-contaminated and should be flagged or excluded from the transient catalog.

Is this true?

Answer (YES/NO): NO